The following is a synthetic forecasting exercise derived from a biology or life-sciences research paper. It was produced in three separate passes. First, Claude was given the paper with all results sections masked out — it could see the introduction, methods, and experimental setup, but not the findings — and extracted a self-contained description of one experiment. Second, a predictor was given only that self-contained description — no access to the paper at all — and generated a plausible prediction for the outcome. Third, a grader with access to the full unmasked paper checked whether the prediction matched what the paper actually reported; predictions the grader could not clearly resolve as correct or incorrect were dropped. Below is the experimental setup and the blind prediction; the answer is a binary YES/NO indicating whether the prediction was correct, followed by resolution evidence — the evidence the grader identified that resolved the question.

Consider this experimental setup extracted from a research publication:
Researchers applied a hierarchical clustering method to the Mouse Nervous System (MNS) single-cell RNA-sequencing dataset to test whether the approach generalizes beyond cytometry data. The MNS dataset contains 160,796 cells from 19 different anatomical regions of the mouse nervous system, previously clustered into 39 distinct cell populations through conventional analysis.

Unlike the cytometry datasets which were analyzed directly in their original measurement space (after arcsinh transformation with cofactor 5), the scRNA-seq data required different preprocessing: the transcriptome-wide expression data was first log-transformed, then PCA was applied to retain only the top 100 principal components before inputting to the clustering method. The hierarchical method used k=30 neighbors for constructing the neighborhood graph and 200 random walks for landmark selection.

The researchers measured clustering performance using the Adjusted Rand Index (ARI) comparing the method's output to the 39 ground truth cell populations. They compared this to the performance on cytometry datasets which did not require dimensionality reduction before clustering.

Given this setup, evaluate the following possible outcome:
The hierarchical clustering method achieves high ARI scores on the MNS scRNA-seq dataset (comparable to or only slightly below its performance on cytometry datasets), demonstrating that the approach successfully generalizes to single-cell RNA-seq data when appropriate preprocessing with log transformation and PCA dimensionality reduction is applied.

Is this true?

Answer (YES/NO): YES